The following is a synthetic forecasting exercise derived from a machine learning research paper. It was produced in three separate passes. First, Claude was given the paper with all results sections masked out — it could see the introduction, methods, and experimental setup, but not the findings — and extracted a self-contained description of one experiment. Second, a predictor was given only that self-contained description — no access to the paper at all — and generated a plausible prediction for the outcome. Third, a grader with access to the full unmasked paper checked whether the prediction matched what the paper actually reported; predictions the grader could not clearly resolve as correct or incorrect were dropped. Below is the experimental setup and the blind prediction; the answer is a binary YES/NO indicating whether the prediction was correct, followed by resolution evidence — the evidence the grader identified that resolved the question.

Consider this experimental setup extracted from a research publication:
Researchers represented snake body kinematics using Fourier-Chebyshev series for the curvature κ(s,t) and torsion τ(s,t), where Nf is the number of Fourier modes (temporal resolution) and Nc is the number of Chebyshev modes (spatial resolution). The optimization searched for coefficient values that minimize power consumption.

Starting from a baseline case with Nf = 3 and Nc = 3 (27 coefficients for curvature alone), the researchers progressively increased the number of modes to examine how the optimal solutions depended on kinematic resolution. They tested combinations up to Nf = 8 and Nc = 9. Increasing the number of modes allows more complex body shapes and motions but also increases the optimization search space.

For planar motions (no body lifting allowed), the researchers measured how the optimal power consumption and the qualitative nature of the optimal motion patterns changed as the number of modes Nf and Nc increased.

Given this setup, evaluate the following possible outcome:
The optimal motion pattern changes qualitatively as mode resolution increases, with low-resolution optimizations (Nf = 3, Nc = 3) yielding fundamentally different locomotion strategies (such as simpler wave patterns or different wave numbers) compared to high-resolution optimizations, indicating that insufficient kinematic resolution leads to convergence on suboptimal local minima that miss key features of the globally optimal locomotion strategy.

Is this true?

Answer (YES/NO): NO